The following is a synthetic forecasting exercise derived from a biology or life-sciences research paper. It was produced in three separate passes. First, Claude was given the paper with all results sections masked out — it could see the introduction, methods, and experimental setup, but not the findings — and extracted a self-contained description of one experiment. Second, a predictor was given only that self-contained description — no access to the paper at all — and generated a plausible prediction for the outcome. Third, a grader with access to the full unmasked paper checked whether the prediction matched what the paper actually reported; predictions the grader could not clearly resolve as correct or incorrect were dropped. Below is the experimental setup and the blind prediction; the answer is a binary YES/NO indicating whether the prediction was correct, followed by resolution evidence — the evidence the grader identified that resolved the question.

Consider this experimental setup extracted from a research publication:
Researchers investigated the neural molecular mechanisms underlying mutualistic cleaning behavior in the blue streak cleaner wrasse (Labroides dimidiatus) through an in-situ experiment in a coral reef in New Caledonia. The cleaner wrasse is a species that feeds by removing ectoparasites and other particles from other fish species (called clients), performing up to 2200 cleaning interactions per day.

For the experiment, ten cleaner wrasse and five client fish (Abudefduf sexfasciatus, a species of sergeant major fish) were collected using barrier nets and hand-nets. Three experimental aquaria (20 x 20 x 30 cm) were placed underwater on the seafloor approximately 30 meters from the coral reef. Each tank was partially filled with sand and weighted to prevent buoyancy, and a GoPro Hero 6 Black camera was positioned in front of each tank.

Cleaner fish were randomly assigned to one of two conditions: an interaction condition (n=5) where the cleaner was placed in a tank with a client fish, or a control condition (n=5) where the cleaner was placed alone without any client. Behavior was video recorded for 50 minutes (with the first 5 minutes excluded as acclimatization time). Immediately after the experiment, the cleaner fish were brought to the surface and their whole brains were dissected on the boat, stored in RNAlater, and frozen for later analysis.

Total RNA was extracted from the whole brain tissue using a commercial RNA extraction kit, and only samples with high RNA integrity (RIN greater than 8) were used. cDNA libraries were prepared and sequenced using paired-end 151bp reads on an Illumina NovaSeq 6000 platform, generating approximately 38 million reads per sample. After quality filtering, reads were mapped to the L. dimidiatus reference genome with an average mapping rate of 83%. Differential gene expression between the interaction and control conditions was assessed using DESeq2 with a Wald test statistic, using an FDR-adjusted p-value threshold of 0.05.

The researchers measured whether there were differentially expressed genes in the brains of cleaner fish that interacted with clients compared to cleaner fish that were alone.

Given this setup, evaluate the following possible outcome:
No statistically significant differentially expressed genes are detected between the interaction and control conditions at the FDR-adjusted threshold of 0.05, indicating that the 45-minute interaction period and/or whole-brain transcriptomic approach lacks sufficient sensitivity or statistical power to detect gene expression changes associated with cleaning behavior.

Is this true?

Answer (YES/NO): NO